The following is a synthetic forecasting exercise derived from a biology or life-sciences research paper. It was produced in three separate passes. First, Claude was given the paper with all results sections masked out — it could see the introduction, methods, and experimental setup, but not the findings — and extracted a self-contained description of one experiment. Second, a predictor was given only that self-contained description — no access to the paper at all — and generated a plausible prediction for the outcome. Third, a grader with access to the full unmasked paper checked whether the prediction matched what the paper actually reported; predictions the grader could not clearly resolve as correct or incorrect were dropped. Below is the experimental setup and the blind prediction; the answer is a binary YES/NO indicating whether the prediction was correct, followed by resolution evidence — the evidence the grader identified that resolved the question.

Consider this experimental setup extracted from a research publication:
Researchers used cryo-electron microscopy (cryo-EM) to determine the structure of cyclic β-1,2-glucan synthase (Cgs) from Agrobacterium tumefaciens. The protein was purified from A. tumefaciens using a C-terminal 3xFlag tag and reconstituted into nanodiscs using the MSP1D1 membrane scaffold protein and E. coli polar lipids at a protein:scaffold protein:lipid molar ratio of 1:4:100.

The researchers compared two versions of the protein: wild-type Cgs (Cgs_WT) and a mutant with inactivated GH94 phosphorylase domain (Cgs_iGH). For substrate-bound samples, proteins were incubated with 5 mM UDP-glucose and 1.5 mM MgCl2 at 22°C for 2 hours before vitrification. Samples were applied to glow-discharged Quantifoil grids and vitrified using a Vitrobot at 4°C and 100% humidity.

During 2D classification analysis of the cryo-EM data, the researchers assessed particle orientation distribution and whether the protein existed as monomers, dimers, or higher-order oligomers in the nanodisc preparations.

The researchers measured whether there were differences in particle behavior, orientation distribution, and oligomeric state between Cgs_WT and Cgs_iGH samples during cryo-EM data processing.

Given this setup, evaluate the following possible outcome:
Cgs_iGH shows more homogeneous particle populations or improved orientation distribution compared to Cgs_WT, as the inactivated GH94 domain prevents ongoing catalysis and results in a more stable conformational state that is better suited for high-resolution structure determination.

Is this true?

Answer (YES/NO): YES